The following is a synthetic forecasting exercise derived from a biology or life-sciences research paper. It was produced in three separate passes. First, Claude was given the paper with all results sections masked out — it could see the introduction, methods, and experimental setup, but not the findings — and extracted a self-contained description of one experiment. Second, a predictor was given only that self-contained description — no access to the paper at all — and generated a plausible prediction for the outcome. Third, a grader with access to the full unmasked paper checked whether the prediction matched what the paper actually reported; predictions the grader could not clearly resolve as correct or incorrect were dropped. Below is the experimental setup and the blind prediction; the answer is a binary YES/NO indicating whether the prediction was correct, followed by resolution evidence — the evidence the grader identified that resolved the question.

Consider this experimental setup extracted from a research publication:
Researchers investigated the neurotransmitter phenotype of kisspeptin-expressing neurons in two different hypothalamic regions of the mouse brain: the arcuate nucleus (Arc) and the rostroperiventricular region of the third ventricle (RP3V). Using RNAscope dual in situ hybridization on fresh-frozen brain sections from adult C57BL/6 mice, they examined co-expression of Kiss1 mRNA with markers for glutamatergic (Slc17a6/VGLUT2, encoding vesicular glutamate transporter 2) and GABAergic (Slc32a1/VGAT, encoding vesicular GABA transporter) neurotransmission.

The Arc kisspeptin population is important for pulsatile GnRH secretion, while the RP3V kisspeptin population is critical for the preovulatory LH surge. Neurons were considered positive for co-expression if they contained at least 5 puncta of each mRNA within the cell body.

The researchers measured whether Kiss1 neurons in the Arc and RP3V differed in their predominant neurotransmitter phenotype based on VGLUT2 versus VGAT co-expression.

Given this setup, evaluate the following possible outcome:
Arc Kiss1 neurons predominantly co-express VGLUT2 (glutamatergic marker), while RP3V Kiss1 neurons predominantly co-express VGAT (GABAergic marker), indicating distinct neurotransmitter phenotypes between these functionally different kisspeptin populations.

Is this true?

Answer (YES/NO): YES